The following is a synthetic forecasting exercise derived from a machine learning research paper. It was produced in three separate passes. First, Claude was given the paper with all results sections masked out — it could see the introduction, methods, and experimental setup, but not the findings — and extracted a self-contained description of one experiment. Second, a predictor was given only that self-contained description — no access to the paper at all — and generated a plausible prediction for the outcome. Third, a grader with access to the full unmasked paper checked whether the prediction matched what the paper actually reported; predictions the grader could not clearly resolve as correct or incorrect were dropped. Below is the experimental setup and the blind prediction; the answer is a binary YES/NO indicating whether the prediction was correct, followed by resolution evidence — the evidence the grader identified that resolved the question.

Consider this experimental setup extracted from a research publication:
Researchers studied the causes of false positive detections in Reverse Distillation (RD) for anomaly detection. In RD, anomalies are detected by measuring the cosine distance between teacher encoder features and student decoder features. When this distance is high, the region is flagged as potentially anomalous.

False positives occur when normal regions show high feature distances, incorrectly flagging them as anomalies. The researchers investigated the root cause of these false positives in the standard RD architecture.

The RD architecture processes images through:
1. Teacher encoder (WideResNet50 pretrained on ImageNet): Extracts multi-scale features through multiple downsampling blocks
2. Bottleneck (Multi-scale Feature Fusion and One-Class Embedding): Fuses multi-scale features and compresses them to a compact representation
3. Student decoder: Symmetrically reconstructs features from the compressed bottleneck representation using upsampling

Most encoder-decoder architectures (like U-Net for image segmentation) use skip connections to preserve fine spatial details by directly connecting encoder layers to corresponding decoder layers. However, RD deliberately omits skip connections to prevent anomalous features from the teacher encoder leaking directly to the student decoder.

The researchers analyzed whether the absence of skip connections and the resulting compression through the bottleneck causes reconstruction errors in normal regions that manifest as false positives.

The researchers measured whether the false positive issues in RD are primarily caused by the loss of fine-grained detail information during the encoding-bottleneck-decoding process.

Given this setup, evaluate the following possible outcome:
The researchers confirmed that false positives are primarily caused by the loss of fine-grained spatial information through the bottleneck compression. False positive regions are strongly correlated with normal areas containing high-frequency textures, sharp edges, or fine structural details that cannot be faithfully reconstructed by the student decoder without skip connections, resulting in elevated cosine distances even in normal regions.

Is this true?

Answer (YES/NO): NO